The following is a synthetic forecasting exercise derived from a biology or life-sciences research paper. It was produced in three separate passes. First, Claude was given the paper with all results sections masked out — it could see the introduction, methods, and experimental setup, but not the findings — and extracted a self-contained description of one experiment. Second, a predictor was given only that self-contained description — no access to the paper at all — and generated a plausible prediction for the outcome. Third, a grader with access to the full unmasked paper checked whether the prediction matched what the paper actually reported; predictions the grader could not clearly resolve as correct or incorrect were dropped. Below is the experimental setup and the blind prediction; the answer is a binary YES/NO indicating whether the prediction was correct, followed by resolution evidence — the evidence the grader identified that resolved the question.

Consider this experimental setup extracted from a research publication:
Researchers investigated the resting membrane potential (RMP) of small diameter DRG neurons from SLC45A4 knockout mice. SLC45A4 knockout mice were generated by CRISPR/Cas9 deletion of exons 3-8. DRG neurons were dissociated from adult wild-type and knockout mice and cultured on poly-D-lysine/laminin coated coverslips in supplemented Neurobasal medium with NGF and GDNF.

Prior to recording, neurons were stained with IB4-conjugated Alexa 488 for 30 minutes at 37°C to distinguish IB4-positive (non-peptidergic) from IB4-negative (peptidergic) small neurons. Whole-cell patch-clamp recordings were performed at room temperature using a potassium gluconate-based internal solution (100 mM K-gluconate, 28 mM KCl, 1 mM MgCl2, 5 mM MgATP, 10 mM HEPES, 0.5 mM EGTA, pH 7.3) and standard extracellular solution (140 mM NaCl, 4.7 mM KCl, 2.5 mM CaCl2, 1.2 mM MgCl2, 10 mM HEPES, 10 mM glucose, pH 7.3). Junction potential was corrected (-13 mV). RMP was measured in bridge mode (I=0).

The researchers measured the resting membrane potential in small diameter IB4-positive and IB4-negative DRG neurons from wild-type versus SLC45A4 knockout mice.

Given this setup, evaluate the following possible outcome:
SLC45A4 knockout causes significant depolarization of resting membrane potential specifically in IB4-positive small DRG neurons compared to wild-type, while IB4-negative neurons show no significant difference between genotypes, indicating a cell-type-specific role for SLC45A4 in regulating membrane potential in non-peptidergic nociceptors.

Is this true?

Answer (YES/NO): NO